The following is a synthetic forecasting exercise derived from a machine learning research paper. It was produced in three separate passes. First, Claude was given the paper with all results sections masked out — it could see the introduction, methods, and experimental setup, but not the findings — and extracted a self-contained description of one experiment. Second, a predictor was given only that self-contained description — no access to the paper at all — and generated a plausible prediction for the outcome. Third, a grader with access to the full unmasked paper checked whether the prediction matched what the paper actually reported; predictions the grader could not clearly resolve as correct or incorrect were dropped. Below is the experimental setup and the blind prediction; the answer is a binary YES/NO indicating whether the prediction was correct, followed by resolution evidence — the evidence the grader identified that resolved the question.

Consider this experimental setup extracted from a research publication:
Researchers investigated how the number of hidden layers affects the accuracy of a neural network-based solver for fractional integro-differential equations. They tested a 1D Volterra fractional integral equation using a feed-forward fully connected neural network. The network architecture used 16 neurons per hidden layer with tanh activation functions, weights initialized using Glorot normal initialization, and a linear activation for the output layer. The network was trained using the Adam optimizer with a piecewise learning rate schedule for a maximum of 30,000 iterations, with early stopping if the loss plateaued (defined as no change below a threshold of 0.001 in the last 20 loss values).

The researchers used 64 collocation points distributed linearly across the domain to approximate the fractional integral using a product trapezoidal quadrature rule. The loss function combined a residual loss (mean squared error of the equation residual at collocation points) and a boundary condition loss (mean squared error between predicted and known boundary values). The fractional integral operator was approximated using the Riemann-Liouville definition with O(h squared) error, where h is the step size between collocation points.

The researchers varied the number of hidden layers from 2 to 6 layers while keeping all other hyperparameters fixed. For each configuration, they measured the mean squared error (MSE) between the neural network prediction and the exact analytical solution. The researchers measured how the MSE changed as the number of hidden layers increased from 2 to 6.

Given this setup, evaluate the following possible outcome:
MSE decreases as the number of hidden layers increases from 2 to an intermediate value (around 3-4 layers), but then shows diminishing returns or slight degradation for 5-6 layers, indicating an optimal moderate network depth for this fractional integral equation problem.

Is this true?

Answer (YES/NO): NO